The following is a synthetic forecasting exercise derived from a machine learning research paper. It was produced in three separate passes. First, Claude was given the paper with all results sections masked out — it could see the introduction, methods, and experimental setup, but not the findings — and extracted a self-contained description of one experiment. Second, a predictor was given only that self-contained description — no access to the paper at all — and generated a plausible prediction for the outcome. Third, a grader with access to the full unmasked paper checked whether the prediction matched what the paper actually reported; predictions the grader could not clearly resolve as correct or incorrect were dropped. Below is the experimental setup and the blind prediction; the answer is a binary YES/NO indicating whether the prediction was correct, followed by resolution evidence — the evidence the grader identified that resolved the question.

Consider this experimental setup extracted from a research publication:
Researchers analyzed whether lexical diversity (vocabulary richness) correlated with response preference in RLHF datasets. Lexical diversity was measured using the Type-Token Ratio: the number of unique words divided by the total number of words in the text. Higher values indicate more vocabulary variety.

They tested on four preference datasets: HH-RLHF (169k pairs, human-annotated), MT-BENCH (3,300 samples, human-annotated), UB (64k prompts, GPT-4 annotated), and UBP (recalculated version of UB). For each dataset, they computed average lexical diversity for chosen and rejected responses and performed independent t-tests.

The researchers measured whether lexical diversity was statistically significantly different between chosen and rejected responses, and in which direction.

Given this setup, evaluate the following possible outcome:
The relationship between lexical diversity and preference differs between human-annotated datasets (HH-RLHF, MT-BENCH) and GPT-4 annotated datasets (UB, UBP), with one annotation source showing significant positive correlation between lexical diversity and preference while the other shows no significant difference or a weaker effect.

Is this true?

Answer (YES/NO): NO